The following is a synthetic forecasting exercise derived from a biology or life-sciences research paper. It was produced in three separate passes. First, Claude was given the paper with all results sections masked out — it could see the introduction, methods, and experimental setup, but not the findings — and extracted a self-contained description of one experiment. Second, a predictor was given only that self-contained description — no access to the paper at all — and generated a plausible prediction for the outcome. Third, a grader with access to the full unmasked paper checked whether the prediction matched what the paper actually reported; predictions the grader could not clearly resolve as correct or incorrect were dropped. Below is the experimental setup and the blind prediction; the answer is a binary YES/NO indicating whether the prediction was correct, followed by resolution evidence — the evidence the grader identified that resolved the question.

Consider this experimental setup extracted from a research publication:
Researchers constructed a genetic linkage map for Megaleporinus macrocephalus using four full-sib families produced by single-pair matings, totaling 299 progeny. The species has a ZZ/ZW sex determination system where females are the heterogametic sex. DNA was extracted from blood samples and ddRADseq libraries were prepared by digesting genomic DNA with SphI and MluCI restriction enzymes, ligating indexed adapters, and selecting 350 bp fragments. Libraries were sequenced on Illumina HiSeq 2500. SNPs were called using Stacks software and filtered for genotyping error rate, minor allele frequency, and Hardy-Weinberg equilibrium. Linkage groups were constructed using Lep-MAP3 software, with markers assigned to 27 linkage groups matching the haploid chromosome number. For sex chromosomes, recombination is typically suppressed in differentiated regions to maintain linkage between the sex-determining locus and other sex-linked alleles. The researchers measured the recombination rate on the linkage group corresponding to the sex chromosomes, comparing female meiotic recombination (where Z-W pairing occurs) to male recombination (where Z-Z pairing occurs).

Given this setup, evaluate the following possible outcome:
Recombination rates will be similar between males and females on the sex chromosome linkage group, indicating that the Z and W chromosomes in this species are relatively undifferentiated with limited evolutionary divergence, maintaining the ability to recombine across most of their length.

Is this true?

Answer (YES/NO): NO